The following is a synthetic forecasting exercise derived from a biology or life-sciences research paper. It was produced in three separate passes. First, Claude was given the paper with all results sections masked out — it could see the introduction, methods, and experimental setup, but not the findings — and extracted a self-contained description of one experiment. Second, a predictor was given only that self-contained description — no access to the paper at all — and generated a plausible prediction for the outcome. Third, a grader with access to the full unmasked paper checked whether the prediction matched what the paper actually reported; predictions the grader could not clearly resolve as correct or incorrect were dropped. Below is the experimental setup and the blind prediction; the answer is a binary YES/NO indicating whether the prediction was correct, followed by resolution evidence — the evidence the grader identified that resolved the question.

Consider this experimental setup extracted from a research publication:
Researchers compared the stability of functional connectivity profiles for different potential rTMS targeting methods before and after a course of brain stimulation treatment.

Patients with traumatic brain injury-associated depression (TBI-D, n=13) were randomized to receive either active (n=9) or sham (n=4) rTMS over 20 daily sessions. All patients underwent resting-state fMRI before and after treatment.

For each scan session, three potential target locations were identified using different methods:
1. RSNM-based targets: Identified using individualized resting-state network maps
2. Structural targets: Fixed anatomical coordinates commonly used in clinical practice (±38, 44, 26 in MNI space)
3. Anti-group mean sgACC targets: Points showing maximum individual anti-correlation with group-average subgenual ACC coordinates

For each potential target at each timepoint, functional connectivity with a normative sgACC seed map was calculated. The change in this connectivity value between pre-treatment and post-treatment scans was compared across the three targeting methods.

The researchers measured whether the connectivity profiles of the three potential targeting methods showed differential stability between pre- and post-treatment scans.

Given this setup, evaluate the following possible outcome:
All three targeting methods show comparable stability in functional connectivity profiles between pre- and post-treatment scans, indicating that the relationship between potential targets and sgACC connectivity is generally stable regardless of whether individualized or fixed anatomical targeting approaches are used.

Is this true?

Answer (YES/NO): NO